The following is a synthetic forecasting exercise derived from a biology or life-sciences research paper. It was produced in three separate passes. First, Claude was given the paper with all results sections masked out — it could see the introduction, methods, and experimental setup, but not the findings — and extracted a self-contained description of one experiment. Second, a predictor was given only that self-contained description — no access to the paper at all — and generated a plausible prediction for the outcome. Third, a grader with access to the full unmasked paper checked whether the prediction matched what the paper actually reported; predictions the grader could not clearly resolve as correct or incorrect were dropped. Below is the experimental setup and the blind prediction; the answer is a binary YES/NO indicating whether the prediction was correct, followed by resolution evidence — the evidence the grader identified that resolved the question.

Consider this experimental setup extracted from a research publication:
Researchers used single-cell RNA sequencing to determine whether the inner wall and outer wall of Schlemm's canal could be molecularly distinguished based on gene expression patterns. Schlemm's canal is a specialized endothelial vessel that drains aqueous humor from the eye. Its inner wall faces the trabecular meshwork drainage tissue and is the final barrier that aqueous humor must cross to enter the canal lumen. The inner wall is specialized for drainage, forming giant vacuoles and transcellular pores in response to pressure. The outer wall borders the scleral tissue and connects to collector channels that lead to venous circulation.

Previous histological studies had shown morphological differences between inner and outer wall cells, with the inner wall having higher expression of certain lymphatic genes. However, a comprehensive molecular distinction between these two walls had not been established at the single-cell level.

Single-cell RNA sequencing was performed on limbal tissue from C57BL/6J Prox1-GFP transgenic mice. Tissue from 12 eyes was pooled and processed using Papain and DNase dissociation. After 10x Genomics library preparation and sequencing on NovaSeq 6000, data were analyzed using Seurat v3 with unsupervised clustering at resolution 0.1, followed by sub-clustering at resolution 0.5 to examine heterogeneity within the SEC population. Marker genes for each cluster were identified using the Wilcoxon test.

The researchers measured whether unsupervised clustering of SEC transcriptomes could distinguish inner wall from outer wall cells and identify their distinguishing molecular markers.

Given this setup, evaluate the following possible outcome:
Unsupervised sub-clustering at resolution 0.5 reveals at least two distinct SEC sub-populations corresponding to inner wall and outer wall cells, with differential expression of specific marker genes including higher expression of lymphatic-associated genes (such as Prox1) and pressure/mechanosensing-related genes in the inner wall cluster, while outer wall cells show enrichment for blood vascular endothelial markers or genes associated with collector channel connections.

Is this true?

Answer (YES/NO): NO